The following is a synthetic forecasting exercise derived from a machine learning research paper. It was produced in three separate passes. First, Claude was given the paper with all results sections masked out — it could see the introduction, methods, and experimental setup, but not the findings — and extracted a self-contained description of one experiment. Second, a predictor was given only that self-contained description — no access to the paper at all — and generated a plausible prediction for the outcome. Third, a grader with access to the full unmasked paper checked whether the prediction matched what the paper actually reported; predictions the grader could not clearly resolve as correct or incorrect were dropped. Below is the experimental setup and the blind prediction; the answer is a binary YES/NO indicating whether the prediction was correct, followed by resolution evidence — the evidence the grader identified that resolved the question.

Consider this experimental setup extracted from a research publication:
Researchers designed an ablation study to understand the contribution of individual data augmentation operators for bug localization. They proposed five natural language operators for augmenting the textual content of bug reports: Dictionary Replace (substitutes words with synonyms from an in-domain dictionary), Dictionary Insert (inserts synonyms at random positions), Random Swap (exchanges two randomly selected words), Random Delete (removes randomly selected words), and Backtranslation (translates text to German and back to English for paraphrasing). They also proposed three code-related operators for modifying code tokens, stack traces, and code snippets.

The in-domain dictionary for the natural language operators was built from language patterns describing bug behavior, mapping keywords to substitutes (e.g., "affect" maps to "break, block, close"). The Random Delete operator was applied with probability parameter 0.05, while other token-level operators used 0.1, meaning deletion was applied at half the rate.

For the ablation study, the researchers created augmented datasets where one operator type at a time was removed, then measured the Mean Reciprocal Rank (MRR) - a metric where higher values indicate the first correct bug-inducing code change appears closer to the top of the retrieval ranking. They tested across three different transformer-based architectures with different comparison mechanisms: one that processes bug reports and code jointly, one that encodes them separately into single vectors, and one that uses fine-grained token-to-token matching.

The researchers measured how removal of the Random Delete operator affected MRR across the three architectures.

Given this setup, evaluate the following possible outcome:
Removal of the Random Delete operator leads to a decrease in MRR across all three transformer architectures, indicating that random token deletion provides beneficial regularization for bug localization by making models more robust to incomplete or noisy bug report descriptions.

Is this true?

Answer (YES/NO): YES